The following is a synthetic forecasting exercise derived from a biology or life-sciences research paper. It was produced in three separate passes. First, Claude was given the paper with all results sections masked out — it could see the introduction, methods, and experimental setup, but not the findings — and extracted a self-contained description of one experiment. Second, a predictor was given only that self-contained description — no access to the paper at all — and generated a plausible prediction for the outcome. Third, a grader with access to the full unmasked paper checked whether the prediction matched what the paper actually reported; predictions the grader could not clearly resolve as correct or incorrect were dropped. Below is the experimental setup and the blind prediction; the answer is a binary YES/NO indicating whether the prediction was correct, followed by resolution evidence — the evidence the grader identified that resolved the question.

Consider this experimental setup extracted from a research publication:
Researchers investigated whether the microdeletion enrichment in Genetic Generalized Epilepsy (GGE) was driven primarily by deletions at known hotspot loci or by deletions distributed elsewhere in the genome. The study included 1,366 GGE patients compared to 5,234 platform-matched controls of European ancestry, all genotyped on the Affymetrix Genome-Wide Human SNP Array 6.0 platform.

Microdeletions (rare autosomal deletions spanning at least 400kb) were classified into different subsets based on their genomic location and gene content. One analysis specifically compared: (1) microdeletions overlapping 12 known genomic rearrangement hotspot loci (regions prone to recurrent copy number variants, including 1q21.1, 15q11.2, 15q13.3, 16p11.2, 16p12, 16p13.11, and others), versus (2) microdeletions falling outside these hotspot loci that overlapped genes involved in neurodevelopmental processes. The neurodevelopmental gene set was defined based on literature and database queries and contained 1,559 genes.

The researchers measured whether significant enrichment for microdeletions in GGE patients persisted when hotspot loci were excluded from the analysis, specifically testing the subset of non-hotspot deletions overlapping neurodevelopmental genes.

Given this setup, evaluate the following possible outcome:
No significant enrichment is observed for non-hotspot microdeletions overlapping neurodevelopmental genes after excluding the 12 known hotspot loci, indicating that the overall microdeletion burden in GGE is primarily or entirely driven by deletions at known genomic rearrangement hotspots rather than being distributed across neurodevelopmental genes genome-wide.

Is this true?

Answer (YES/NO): NO